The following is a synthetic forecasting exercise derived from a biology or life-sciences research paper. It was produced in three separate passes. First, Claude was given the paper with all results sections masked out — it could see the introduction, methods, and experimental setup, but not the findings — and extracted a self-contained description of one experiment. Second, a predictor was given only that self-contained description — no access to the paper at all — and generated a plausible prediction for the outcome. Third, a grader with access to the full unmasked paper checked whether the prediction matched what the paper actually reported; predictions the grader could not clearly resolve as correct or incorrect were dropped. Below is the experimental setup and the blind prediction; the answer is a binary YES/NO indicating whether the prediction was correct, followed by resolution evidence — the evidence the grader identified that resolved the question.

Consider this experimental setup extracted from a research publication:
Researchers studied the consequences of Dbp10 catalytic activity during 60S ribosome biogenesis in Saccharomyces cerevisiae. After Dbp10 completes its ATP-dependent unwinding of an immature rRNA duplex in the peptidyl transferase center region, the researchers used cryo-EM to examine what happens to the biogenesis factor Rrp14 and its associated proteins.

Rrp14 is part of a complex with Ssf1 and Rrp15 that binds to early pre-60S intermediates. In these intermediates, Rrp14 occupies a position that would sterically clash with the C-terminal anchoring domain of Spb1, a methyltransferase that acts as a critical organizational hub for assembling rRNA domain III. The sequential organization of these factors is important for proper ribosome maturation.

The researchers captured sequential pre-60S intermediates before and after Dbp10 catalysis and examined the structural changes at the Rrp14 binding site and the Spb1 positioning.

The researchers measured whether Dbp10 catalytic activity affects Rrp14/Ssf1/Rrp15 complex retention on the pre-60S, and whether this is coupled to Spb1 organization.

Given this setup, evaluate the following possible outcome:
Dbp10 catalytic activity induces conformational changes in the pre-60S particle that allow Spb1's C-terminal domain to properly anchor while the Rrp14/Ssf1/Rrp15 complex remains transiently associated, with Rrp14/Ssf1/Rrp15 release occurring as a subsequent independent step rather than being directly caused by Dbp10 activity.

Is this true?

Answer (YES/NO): NO